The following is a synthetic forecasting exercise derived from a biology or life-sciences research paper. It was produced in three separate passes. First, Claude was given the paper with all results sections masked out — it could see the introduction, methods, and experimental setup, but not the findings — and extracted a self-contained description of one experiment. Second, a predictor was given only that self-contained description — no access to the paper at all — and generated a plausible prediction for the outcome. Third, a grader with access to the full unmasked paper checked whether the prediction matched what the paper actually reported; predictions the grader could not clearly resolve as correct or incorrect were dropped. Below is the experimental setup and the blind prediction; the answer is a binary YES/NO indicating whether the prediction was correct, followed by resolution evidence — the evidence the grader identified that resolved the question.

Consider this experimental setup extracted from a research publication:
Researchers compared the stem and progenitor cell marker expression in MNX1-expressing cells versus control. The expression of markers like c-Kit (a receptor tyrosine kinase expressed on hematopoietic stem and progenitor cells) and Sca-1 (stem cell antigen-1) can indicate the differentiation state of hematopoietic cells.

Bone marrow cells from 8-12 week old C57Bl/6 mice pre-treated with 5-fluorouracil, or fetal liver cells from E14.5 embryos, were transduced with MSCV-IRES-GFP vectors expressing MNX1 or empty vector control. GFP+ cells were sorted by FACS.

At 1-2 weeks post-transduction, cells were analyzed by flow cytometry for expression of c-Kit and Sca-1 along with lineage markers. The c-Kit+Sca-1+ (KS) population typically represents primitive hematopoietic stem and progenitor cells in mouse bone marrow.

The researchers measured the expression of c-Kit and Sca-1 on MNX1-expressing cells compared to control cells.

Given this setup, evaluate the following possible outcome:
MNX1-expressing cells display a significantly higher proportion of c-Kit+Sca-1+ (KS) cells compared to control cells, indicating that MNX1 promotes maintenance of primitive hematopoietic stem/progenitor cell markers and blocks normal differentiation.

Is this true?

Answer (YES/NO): NO